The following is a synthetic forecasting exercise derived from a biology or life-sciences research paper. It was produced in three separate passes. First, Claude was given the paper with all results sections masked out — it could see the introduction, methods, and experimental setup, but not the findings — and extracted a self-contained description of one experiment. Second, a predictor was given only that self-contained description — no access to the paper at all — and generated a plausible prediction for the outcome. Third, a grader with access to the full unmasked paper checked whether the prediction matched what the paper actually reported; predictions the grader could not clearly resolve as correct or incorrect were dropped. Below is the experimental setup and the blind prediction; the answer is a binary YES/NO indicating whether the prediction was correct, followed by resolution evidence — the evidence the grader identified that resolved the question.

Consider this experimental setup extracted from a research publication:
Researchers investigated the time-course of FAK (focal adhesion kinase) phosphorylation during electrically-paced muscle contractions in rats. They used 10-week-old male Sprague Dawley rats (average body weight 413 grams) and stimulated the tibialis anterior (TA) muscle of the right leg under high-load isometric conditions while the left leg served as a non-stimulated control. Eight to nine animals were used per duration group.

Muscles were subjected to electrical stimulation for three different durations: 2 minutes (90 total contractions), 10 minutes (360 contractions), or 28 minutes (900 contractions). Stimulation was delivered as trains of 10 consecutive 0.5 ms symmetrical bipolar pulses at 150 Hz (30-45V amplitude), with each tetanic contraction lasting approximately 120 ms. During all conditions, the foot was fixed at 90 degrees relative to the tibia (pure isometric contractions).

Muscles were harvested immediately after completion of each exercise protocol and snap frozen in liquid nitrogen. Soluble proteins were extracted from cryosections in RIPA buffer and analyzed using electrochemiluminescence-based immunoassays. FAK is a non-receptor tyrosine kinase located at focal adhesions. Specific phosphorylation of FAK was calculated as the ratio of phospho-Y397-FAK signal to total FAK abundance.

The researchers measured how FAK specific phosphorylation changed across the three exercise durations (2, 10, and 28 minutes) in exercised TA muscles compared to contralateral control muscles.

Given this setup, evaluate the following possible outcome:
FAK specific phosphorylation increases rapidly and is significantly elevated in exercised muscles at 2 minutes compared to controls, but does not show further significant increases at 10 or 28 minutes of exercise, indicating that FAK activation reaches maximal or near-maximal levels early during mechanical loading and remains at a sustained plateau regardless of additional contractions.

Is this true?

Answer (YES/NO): NO